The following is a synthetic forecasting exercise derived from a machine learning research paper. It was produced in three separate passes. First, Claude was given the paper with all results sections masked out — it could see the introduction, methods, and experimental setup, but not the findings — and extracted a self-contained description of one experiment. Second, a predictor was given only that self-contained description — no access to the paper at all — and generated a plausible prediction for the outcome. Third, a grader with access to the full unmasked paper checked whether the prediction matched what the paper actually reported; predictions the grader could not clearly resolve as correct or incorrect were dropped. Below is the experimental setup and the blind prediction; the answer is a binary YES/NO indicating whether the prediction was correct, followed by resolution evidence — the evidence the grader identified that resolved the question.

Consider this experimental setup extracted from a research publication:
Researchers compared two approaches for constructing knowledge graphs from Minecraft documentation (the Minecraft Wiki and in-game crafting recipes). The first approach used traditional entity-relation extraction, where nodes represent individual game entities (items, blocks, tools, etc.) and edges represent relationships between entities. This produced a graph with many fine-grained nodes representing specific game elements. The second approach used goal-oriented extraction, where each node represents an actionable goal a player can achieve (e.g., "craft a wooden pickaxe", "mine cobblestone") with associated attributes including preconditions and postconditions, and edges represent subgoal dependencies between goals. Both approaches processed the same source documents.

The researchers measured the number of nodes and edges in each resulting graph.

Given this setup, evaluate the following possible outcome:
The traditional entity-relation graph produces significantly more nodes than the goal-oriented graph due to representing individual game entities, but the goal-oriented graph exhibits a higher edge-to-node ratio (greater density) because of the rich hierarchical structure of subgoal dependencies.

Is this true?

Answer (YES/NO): YES